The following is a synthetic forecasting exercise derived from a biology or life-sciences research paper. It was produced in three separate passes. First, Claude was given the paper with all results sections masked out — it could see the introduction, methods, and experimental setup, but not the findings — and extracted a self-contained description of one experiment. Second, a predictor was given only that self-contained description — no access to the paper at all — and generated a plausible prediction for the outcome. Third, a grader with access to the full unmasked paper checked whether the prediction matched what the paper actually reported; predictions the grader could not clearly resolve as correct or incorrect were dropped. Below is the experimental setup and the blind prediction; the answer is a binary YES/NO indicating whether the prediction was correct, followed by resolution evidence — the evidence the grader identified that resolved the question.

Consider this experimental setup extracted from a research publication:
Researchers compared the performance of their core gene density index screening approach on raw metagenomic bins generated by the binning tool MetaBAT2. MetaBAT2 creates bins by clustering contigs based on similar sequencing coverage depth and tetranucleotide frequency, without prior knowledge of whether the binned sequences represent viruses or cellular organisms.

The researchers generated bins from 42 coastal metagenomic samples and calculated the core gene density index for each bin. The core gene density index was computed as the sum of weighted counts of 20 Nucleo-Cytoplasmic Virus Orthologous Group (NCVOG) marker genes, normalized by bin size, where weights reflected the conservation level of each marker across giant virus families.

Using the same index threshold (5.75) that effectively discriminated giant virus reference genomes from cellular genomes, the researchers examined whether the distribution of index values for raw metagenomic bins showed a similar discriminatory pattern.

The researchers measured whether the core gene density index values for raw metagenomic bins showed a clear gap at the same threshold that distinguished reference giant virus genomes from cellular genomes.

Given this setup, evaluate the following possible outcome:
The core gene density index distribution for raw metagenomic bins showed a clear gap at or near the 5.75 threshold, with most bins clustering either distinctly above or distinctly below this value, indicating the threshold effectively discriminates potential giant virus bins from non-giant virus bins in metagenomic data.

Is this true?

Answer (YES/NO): YES